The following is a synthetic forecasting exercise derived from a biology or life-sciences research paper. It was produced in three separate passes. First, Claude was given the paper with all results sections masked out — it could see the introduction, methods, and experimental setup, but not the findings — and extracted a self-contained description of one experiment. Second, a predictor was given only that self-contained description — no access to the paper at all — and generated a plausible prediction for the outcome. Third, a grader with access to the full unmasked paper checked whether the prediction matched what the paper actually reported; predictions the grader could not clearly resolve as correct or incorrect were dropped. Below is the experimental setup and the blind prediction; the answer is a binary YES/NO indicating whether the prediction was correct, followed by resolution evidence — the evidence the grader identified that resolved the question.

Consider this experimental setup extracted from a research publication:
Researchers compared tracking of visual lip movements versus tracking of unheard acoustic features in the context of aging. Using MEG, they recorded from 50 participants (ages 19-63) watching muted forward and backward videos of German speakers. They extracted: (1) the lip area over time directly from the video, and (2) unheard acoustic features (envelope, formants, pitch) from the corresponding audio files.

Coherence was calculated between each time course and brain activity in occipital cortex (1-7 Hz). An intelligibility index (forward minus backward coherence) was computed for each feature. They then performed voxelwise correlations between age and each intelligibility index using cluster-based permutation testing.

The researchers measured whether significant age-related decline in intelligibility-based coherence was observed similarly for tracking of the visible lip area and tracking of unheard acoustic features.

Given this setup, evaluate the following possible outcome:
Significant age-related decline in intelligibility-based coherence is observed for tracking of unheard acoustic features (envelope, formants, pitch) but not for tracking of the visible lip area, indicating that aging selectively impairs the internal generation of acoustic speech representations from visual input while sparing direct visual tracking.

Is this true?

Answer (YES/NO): NO